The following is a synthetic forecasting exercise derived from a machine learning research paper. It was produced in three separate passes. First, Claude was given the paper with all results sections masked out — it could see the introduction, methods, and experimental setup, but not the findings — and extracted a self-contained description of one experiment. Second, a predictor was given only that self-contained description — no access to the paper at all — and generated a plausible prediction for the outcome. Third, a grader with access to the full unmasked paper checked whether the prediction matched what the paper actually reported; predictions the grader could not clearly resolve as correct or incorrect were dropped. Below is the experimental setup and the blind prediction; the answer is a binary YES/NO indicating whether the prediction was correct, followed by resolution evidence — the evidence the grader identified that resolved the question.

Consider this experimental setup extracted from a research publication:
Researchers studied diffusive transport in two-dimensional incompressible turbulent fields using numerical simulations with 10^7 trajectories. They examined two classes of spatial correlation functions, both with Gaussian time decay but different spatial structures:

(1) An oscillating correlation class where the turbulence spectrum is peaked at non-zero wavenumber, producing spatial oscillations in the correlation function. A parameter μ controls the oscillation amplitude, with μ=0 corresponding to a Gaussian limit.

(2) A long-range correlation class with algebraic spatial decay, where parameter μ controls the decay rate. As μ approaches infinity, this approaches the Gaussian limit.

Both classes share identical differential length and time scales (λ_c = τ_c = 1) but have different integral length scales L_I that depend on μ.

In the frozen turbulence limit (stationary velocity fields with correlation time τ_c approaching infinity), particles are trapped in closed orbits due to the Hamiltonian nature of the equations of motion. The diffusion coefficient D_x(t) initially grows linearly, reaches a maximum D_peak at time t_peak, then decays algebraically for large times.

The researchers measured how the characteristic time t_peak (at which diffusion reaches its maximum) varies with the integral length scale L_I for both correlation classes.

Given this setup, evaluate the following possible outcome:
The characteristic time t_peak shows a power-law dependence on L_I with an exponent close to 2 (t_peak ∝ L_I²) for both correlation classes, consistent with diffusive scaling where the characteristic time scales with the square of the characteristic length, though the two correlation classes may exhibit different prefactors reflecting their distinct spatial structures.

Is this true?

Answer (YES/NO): NO